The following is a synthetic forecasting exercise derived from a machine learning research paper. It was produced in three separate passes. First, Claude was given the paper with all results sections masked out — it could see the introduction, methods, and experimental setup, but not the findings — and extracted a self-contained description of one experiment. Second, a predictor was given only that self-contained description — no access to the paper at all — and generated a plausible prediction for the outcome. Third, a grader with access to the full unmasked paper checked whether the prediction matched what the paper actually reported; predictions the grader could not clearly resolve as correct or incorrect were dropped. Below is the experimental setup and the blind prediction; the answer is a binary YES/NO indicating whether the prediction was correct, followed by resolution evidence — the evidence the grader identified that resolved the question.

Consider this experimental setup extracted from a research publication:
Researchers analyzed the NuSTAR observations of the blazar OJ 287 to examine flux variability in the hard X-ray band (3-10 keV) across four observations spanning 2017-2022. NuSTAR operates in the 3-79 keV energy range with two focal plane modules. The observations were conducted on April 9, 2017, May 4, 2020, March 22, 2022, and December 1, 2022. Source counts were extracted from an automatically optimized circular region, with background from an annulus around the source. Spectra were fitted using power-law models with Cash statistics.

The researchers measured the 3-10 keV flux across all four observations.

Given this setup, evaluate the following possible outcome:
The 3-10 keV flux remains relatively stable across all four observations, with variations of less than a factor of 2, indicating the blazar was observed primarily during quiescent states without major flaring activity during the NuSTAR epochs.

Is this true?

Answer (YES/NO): NO